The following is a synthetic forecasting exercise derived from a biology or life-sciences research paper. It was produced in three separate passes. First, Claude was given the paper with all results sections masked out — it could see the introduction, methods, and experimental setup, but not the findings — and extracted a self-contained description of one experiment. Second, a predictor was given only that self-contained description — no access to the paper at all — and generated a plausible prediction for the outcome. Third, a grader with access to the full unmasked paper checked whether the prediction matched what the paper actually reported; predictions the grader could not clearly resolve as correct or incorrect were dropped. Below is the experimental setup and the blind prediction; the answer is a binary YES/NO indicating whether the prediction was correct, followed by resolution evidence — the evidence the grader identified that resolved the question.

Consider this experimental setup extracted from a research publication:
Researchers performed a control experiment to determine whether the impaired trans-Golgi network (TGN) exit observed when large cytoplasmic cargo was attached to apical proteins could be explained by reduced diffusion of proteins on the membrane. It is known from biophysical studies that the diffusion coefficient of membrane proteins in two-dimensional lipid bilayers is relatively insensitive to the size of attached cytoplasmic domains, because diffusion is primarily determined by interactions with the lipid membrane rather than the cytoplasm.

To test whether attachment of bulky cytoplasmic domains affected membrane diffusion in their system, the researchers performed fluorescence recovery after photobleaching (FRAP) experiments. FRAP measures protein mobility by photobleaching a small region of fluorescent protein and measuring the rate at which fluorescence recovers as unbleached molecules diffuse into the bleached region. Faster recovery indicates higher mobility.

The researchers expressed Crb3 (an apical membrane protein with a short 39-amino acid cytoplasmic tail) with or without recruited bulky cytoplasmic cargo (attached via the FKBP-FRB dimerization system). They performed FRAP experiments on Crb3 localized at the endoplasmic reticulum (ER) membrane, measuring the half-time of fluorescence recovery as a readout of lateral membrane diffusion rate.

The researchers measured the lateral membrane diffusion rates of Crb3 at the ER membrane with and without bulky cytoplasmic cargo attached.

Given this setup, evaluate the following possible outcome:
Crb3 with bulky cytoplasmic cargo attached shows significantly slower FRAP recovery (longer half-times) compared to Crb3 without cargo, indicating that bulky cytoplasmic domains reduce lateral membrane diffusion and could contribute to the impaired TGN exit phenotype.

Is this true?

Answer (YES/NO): NO